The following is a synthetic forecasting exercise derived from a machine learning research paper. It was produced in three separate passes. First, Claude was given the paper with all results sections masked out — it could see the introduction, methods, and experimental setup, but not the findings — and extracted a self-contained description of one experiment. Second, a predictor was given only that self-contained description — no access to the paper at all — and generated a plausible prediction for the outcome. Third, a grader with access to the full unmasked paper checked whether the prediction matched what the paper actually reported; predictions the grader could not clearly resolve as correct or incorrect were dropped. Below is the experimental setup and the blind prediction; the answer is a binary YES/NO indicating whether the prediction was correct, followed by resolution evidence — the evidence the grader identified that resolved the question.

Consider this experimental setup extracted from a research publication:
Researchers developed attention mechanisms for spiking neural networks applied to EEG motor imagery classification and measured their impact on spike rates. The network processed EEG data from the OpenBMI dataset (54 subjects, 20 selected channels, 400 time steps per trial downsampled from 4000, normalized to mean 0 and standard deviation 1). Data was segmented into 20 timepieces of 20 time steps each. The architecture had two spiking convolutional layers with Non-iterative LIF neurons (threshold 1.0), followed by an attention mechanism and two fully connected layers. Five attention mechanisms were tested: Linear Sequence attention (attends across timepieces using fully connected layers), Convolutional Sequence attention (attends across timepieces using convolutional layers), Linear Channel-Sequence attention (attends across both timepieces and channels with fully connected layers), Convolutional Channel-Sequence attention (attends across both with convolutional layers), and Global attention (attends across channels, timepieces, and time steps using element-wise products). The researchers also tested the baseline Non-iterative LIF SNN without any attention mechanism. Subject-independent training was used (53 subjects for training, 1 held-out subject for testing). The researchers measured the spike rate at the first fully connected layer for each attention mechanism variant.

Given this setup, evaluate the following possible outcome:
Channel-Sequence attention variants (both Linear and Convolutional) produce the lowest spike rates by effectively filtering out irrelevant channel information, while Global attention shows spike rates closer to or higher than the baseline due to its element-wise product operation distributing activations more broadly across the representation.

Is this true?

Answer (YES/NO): YES